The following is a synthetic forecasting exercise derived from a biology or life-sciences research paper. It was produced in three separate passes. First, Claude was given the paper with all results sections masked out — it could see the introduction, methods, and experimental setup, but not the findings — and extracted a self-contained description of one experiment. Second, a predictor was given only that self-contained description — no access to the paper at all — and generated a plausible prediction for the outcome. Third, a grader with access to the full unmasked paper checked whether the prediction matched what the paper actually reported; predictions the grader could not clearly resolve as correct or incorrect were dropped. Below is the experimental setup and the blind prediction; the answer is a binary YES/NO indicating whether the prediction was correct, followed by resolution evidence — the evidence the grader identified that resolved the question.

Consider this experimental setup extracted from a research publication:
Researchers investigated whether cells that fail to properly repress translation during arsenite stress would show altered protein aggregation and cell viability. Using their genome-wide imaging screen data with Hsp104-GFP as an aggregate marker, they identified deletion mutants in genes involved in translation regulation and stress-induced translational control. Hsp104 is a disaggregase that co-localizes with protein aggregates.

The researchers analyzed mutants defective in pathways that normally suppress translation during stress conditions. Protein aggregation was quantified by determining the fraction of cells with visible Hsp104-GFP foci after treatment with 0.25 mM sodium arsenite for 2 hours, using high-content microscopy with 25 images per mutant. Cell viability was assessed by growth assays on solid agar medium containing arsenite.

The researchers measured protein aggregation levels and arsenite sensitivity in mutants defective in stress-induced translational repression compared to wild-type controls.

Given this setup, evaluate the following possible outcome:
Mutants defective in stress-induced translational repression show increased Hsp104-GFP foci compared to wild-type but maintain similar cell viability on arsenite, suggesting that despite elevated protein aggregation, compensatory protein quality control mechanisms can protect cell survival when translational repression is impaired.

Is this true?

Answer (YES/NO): NO